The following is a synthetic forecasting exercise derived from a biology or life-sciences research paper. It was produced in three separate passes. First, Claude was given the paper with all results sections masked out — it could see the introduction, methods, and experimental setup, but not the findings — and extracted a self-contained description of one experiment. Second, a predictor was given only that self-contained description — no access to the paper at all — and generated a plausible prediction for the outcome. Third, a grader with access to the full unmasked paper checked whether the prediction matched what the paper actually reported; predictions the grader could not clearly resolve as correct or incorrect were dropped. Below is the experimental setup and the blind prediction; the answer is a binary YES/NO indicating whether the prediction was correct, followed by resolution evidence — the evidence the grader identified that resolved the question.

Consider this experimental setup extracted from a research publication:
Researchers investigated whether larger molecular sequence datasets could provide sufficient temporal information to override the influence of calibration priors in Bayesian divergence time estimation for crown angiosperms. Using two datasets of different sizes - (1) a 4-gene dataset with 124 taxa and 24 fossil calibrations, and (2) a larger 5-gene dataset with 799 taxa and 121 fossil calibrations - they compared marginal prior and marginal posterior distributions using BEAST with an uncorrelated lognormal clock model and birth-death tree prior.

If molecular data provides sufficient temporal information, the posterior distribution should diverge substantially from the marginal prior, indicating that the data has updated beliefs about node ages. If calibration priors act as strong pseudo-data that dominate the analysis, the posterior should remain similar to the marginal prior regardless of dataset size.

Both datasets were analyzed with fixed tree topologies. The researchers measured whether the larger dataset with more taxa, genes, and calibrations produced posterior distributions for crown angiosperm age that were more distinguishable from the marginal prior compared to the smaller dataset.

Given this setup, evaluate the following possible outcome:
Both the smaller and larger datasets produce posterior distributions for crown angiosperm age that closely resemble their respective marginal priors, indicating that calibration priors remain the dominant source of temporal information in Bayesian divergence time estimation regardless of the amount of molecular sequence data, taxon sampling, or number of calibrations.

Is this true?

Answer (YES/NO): NO